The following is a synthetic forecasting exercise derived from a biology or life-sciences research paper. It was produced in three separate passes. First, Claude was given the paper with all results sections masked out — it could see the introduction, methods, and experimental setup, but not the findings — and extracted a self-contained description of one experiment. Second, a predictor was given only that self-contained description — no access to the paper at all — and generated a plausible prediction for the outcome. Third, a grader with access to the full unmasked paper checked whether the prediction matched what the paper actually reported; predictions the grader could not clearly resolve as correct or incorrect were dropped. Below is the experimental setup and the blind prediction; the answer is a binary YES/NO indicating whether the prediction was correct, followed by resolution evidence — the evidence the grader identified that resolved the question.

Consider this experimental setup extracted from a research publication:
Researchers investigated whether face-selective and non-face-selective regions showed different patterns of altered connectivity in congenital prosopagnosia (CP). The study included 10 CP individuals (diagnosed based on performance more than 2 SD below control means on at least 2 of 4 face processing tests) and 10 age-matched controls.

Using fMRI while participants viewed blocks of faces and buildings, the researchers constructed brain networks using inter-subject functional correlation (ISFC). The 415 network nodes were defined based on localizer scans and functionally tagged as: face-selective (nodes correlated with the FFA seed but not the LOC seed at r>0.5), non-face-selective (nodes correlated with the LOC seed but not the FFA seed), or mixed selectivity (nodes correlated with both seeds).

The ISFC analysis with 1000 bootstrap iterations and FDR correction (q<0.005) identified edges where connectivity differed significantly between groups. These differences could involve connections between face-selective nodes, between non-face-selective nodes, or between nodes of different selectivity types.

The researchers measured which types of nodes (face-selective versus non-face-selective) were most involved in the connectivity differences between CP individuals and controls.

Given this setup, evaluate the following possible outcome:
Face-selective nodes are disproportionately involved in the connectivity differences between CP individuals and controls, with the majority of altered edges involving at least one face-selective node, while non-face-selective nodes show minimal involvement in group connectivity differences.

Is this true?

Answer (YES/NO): NO